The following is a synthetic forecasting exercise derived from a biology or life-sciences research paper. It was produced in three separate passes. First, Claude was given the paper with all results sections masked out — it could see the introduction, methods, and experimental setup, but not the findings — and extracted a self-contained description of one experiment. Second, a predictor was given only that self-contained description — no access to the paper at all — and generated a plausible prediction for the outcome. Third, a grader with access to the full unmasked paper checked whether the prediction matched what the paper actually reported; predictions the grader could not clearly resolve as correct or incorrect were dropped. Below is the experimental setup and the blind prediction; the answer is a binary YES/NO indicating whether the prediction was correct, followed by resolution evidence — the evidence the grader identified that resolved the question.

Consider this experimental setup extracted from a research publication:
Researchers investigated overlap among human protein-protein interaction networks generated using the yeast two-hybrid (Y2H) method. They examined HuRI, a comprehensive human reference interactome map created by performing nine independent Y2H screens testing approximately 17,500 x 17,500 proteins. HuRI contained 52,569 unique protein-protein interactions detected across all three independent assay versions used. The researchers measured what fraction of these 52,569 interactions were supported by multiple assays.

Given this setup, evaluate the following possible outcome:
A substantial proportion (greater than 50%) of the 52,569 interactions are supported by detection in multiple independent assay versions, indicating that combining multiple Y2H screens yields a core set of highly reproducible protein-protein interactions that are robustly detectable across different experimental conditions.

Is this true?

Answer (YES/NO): NO